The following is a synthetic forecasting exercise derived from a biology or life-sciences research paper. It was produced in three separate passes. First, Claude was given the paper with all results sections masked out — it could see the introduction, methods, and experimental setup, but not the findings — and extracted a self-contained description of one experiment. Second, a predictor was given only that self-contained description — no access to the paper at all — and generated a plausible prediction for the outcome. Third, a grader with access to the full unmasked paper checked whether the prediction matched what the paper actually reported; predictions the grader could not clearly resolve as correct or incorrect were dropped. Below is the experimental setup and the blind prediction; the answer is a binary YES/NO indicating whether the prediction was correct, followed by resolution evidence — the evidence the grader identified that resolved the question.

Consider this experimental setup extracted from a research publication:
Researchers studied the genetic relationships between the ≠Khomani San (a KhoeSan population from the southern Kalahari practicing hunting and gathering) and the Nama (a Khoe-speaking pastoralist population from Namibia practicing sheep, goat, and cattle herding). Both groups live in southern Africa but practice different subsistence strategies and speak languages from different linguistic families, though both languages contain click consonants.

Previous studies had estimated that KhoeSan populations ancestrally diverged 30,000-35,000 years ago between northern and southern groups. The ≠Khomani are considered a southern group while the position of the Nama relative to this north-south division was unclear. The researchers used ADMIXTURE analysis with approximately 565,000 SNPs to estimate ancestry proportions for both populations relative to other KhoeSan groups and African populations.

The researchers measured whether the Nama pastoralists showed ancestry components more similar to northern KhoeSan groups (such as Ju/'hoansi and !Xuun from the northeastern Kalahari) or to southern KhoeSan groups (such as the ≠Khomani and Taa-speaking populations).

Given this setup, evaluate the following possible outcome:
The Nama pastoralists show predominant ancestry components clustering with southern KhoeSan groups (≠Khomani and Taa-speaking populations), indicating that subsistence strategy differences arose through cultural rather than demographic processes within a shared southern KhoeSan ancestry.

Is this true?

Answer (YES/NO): YES